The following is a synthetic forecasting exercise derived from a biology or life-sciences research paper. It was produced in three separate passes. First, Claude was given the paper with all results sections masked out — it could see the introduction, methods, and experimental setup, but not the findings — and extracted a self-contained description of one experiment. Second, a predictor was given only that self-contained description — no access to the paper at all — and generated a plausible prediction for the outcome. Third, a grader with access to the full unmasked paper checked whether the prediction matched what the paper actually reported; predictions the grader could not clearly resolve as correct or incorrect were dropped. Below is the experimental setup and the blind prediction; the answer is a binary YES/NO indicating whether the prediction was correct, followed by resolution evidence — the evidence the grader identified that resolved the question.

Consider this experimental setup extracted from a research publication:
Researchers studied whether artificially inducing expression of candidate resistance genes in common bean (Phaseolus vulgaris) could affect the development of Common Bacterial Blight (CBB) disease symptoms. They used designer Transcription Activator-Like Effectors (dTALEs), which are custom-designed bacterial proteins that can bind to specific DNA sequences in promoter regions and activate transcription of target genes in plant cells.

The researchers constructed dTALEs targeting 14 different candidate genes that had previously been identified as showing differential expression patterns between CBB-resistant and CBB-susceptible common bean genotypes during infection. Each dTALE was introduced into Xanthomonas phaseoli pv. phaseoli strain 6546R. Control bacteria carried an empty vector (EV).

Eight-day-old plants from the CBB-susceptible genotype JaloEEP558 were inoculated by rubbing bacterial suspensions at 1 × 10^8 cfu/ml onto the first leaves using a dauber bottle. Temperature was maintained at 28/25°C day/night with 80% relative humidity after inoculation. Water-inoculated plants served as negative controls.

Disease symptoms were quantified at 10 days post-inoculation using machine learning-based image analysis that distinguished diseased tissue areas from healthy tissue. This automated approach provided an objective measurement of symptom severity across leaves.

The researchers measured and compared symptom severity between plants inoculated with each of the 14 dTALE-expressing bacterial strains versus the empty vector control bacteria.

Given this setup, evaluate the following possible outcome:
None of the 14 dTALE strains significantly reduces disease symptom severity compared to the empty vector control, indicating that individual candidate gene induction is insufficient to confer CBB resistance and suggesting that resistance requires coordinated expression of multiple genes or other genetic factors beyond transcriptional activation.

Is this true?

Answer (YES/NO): NO